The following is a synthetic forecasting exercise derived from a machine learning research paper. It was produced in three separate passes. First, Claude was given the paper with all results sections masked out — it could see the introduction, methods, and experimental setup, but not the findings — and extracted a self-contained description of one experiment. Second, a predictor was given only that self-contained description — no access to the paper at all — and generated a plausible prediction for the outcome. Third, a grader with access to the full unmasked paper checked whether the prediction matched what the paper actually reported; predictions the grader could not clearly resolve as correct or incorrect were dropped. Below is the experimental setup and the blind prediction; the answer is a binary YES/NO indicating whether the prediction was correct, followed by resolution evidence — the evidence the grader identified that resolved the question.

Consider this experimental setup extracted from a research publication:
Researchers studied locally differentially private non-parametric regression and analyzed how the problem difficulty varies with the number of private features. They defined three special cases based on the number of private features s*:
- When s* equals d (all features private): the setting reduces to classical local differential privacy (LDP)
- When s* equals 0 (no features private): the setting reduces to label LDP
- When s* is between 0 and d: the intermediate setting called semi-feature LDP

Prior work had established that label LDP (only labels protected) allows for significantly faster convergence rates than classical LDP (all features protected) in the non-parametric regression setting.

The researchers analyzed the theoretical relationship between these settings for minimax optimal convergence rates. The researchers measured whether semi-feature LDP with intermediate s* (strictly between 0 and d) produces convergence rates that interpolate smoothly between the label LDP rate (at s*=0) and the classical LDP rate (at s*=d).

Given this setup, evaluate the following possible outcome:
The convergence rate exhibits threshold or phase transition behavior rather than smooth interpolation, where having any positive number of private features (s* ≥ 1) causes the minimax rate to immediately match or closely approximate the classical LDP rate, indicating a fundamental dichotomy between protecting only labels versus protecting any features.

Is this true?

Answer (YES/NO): NO